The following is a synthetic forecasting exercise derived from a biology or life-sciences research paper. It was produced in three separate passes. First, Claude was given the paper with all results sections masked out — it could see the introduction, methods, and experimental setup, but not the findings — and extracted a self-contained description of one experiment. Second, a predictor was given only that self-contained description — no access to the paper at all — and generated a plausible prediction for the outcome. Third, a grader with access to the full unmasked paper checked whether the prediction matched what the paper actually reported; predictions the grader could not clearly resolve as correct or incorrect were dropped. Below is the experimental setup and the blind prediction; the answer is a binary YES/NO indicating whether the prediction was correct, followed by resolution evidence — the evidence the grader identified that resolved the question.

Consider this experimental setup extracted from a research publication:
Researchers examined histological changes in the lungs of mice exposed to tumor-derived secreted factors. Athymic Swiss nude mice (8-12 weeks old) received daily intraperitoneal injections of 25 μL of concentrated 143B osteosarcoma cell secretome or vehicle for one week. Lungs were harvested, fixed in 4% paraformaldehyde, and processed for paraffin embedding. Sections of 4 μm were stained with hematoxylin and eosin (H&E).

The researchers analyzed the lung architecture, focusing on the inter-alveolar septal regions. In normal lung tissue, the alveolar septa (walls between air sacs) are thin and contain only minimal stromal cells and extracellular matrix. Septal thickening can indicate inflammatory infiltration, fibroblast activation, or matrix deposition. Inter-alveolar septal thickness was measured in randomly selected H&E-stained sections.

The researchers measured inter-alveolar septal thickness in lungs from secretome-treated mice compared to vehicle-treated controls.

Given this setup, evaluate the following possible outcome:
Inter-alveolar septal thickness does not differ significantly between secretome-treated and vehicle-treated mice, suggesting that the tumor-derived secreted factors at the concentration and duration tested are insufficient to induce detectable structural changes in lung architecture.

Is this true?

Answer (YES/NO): NO